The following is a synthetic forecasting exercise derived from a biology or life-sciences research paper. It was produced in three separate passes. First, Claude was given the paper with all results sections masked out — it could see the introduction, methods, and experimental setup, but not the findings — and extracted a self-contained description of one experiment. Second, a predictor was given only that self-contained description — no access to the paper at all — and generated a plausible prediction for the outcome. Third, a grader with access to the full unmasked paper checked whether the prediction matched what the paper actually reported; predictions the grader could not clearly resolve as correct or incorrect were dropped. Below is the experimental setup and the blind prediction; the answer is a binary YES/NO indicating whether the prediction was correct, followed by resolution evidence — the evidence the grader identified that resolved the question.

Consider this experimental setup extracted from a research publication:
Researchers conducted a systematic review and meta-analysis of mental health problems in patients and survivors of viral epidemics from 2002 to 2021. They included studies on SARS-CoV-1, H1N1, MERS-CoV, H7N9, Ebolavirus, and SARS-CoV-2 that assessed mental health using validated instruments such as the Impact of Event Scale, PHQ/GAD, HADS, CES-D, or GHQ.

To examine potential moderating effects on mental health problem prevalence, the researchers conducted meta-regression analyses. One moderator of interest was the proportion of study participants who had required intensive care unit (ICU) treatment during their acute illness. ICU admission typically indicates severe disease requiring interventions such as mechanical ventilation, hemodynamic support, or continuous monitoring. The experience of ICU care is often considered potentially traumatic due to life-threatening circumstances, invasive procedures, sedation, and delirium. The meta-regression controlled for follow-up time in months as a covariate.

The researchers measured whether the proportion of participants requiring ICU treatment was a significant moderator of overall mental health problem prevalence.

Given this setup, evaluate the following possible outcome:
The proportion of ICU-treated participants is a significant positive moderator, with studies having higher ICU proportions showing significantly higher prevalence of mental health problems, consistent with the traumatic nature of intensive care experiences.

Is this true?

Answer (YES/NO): NO